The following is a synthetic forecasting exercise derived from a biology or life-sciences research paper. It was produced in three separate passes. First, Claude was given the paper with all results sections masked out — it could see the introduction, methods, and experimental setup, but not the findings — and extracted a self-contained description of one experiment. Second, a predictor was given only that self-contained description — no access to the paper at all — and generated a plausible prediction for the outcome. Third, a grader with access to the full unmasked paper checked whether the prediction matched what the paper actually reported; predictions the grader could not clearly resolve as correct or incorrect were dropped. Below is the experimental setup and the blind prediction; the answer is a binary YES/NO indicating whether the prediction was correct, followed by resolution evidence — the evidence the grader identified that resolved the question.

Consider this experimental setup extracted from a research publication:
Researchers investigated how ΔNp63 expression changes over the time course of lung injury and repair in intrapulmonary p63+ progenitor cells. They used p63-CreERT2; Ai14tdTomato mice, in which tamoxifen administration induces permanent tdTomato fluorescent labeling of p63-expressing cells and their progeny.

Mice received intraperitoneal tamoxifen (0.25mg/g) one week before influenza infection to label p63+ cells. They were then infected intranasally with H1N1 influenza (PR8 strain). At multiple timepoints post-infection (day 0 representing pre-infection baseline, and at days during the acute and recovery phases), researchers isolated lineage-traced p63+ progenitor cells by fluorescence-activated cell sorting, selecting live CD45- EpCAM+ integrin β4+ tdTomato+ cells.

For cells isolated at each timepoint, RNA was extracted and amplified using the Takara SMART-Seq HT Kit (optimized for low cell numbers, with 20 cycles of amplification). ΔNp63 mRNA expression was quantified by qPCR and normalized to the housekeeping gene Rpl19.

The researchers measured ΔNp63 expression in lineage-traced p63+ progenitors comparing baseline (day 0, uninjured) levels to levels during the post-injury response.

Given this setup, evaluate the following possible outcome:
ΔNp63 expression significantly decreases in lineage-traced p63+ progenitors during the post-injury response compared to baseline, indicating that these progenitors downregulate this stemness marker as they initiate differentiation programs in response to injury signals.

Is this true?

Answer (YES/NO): NO